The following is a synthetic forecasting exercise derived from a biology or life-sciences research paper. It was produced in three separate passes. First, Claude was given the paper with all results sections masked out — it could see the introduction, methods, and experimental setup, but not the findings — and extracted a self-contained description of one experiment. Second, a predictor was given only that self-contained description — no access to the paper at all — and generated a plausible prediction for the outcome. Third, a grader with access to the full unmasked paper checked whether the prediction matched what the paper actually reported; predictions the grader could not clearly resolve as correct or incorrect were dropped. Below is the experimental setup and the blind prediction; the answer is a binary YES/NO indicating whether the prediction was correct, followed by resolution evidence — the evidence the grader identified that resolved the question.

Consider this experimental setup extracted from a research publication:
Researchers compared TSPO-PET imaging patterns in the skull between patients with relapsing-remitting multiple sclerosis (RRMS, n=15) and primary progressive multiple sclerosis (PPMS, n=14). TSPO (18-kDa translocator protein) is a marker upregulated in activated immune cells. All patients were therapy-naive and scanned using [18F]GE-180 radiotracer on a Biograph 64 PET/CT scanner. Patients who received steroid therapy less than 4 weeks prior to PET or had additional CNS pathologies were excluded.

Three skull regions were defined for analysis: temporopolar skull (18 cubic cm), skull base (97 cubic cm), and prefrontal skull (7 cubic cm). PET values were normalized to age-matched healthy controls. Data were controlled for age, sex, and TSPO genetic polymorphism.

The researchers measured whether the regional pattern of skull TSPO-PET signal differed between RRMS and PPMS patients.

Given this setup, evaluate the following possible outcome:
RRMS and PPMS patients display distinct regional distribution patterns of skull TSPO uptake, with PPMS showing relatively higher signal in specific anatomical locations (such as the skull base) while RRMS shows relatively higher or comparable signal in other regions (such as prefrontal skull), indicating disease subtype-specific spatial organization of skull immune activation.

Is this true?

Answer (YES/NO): NO